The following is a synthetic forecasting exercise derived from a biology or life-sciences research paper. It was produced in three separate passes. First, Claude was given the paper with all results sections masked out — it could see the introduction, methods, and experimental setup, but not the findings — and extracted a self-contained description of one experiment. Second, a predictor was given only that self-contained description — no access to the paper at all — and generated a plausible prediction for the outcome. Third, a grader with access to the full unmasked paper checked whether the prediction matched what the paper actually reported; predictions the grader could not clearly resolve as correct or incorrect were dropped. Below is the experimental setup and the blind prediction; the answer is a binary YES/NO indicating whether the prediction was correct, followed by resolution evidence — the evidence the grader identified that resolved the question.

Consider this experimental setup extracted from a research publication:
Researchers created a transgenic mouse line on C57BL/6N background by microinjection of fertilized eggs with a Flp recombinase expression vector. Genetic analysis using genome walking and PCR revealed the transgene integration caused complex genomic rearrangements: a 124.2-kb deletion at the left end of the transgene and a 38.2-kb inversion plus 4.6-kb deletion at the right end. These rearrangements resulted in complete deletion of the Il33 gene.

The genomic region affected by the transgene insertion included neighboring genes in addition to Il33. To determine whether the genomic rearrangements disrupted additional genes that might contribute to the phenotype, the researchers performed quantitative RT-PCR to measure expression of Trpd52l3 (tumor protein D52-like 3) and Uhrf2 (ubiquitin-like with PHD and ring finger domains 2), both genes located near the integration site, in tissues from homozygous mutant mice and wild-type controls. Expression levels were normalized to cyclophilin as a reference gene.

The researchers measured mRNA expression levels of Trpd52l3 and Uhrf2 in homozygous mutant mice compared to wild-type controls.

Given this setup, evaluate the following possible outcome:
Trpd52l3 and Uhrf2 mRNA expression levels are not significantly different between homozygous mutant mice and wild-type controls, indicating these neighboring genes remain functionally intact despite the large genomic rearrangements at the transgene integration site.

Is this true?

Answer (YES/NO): NO